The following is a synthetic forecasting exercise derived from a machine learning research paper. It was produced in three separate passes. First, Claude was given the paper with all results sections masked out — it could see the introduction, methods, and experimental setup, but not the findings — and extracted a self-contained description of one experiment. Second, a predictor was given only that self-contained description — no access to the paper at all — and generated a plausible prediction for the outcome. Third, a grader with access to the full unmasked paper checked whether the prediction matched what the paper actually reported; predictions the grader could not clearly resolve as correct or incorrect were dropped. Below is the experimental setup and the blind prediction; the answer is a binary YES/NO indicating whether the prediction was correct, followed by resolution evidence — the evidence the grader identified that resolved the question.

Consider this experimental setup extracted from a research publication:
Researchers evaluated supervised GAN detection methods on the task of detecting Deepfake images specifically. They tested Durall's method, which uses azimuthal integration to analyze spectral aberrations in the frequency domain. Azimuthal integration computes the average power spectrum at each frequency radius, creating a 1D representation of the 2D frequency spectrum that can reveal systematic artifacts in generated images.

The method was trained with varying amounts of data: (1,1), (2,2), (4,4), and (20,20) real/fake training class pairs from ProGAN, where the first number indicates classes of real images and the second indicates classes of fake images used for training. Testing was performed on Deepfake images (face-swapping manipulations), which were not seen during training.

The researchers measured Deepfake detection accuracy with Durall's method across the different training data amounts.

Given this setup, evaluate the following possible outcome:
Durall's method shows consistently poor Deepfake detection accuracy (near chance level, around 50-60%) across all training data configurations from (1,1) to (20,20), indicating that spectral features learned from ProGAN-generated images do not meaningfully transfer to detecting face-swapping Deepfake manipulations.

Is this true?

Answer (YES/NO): YES